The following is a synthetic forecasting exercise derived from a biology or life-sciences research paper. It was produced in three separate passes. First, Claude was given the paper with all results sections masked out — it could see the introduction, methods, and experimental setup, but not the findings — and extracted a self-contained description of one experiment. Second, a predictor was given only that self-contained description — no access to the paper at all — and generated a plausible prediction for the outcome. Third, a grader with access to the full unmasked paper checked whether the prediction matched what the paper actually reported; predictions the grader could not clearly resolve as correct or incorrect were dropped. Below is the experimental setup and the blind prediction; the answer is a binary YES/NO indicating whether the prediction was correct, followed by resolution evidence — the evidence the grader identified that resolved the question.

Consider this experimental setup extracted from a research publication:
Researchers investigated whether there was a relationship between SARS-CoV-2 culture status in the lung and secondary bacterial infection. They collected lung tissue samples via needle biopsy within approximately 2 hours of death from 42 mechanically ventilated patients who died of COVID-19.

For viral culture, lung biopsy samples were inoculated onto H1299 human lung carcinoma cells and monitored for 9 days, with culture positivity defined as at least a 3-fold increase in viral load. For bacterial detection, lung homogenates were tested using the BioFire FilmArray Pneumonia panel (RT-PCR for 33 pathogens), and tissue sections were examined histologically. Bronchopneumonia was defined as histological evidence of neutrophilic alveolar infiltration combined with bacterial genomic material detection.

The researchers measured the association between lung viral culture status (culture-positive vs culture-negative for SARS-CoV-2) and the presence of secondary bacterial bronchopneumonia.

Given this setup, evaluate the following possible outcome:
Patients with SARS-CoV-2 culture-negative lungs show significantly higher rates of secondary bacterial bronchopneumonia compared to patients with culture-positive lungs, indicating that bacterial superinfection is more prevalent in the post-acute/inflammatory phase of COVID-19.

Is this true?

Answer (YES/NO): NO